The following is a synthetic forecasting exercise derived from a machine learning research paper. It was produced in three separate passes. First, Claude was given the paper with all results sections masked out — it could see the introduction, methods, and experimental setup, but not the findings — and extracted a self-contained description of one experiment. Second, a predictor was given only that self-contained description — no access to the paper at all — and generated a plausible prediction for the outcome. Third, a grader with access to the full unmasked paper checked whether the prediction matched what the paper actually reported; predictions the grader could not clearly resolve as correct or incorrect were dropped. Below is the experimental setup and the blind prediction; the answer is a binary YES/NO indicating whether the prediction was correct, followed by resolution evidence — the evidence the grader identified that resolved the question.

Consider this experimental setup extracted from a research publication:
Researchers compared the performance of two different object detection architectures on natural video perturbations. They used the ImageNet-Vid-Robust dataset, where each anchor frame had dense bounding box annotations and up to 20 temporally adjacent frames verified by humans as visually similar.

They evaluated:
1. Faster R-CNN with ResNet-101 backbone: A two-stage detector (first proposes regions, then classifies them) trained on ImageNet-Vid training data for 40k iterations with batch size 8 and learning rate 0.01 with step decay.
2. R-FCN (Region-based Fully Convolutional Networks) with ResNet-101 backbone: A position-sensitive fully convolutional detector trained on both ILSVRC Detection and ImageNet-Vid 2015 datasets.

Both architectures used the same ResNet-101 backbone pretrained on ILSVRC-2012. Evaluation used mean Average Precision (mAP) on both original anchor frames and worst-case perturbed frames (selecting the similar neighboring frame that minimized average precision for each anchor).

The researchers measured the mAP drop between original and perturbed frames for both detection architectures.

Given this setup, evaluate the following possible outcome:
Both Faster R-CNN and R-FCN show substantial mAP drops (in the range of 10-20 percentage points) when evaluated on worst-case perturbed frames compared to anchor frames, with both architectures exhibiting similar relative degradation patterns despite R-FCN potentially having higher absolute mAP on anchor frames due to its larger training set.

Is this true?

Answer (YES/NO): YES